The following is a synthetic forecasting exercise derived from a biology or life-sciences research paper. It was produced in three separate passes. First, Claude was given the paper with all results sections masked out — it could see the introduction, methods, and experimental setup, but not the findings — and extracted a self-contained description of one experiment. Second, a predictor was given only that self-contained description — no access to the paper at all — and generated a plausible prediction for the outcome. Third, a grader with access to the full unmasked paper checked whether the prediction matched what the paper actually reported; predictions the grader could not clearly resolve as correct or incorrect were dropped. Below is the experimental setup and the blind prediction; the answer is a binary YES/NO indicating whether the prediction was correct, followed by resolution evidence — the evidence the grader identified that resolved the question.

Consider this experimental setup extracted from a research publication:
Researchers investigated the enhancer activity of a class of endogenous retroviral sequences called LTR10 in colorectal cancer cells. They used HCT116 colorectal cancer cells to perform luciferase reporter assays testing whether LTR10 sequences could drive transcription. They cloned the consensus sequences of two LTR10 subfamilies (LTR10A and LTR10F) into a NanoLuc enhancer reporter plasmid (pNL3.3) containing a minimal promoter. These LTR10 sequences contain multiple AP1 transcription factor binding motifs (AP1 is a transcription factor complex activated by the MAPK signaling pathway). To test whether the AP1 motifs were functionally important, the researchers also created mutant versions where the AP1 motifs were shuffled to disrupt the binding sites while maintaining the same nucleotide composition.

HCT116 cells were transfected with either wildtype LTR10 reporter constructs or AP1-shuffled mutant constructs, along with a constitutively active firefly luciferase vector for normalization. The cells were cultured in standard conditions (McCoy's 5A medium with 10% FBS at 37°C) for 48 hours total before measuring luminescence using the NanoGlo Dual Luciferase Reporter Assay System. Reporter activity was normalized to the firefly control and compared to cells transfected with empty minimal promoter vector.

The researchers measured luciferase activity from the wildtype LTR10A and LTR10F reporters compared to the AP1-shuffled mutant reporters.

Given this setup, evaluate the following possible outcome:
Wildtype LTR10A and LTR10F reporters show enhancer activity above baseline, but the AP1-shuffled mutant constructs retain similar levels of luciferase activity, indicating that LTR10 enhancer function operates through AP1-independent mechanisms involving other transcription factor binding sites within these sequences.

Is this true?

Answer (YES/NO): NO